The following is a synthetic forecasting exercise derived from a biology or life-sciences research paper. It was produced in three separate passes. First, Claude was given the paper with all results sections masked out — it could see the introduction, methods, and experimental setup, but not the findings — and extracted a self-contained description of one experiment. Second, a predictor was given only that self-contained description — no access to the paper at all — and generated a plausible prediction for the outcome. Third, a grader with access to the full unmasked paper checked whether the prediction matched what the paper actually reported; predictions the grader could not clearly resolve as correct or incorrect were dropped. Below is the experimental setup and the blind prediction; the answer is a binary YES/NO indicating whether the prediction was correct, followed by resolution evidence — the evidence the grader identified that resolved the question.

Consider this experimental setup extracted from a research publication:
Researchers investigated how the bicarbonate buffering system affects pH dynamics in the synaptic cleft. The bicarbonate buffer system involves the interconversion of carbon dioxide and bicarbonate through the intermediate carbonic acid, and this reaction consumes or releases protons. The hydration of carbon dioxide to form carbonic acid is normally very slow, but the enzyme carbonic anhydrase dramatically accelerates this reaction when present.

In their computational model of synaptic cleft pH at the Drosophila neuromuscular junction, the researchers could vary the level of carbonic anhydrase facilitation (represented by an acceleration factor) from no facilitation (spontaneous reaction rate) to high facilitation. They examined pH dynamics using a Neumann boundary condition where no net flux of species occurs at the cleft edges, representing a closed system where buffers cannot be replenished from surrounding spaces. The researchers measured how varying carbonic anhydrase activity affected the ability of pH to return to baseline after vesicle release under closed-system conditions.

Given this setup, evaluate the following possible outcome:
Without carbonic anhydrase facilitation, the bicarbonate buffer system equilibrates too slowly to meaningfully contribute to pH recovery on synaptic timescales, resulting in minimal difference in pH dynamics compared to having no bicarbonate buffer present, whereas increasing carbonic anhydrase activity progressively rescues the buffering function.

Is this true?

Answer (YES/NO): YES